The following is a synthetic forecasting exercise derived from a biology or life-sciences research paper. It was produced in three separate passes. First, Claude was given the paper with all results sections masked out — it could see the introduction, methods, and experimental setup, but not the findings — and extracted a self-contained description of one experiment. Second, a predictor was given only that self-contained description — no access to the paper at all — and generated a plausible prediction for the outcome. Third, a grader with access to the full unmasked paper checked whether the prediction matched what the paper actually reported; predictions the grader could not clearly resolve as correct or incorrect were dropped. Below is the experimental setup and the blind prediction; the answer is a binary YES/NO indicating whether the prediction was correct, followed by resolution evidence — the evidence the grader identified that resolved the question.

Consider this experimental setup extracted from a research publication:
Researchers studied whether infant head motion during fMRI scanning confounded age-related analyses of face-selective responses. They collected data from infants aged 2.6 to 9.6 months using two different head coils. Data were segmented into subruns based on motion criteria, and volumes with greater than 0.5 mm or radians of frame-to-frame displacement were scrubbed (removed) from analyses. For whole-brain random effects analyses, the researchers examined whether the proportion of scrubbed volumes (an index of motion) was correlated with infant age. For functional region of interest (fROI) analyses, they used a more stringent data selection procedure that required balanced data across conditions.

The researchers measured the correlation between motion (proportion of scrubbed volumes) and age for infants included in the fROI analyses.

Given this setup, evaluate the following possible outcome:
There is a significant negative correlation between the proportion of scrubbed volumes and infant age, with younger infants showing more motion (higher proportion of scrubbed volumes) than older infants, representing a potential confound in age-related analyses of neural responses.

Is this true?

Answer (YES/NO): NO